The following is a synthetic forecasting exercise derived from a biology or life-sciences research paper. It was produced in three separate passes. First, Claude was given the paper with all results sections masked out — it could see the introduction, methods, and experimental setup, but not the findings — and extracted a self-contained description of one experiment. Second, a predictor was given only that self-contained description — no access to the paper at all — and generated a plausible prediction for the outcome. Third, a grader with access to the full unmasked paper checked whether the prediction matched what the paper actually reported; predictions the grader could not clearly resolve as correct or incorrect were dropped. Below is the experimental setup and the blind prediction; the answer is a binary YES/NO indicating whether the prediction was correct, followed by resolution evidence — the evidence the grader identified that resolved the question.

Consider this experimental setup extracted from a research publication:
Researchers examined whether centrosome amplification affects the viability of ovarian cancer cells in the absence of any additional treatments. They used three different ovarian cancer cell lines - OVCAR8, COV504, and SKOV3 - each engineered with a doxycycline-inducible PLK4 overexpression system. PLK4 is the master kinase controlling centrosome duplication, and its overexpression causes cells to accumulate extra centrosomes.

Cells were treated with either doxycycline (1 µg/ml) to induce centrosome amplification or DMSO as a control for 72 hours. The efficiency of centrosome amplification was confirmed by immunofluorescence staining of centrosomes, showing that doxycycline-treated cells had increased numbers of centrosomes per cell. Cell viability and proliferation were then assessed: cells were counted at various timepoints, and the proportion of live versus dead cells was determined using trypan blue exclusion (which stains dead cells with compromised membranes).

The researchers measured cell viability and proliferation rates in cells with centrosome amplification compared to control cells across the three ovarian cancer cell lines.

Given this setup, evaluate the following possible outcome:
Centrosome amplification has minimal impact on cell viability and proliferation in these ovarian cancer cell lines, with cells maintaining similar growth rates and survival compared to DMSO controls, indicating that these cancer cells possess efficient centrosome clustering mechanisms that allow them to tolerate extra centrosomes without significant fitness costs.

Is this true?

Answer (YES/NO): NO